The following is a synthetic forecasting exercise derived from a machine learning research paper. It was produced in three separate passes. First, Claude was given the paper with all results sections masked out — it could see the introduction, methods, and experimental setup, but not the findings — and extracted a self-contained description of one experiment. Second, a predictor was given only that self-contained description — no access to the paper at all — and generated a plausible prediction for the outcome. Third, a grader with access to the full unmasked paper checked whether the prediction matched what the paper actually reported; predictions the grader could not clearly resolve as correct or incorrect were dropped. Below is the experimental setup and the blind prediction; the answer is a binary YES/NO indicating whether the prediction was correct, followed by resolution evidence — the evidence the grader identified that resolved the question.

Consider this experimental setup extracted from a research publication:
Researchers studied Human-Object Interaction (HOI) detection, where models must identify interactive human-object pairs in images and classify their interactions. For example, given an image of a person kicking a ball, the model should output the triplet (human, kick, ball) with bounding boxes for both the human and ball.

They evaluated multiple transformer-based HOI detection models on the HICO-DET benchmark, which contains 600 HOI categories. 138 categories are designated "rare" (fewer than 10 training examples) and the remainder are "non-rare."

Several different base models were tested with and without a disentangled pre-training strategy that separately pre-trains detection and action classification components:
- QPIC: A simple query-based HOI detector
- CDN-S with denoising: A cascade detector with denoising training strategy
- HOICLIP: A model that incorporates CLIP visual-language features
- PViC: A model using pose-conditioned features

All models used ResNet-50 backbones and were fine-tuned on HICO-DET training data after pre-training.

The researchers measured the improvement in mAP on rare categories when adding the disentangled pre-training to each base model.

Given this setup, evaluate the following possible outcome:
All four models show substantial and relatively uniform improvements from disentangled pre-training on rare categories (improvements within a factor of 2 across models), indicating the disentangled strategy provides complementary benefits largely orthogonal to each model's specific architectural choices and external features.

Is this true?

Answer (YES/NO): NO